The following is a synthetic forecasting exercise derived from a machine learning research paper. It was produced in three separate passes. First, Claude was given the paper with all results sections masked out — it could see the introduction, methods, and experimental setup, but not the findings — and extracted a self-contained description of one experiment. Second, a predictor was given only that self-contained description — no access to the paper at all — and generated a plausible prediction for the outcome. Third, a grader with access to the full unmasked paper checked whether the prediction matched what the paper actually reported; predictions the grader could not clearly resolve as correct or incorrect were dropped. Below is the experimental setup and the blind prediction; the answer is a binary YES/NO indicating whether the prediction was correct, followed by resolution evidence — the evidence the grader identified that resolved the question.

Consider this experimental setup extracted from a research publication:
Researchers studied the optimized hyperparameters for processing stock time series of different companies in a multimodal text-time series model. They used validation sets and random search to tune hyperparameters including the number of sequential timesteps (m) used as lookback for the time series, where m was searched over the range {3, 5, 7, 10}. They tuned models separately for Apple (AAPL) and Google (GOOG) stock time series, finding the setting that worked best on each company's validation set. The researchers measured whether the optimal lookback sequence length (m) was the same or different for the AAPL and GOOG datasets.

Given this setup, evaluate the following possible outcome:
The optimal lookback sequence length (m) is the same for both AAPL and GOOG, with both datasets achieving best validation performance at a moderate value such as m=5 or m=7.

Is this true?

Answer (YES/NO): YES